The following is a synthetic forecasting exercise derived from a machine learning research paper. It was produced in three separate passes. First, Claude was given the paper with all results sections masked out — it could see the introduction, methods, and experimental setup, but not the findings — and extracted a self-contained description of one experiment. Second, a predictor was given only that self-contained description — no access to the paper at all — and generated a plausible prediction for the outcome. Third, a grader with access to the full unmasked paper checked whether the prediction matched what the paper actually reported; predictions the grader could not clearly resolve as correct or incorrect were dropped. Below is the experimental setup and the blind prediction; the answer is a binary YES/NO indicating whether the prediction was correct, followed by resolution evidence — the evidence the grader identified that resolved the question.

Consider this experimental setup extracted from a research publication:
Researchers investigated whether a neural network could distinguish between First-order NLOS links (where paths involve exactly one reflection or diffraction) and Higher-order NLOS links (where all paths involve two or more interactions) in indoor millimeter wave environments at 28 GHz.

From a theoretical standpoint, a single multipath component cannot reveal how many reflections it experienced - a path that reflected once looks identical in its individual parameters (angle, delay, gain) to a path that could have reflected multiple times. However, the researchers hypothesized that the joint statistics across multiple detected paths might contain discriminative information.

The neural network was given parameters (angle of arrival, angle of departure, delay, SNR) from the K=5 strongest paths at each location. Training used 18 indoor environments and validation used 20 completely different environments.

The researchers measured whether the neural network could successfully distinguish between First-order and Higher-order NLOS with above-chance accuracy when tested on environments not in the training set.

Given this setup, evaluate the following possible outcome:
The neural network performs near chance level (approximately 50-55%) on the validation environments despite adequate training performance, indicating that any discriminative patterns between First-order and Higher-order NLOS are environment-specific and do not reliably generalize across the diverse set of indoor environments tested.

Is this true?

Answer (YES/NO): NO